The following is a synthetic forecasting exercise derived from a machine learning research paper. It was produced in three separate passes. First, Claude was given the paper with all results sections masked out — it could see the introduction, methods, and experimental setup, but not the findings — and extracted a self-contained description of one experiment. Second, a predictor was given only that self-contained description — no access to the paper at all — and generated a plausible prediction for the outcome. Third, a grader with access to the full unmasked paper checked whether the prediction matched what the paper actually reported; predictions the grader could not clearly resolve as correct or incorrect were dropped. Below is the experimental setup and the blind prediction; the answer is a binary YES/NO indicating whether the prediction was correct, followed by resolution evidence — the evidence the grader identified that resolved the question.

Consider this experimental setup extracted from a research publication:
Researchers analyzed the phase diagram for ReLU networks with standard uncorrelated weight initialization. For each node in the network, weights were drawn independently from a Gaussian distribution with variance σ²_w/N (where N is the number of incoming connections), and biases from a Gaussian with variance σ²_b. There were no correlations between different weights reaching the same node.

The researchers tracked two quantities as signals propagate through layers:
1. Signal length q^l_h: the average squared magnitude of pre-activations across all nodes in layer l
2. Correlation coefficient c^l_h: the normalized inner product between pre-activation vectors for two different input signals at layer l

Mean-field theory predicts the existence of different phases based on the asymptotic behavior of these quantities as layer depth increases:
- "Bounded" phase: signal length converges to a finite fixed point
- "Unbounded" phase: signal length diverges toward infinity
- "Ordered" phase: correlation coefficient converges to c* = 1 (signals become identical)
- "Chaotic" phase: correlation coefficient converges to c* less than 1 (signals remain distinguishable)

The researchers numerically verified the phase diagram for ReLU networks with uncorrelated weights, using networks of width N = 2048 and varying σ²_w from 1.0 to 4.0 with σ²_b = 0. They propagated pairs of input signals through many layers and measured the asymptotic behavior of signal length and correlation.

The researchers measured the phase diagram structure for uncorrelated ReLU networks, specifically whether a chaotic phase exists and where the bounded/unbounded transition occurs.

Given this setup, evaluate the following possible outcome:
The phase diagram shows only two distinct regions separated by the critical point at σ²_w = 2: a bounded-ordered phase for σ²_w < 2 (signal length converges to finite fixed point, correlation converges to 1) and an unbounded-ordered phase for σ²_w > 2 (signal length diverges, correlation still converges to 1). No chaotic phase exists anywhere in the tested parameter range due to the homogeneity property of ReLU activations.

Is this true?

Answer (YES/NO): YES